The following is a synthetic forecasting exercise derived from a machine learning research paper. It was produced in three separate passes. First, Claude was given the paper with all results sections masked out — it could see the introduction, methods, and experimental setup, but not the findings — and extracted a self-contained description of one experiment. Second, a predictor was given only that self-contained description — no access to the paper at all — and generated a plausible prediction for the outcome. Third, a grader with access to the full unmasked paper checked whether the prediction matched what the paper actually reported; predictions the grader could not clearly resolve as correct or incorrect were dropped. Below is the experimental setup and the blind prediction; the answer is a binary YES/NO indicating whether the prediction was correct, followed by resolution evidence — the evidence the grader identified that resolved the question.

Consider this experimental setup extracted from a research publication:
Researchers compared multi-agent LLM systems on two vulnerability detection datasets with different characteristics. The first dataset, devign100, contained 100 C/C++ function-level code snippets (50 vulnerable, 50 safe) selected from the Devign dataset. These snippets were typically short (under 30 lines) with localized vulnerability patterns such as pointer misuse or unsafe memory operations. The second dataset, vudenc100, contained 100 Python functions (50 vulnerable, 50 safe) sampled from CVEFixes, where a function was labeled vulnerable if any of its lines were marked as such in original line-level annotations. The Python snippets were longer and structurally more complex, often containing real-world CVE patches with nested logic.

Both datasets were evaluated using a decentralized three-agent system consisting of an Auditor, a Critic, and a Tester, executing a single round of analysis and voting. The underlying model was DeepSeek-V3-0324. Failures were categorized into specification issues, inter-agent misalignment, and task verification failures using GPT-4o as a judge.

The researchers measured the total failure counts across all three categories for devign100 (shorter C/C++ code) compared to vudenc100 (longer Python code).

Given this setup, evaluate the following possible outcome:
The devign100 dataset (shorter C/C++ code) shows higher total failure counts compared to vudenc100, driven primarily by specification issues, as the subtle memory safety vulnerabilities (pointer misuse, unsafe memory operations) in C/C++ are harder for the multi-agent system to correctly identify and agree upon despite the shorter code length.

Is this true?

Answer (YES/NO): NO